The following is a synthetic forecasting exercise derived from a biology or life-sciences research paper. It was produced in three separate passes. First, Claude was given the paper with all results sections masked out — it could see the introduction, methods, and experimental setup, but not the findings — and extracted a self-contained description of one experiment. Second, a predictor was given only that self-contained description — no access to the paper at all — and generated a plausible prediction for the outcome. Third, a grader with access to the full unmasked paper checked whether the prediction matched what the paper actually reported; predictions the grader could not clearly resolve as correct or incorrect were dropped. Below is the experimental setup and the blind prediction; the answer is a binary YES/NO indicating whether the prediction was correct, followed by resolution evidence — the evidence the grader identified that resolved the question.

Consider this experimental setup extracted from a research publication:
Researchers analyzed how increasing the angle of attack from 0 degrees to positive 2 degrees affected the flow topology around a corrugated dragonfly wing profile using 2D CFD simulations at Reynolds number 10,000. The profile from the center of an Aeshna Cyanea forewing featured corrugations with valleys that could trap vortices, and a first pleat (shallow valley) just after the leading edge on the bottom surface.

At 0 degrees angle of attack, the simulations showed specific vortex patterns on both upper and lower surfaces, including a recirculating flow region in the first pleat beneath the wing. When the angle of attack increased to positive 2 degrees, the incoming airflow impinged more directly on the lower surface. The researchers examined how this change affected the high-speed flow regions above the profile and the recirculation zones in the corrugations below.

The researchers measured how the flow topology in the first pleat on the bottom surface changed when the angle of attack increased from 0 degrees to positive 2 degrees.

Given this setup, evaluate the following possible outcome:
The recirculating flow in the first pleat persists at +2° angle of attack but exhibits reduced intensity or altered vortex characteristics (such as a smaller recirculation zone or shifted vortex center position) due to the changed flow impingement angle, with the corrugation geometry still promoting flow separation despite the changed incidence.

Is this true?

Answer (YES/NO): NO